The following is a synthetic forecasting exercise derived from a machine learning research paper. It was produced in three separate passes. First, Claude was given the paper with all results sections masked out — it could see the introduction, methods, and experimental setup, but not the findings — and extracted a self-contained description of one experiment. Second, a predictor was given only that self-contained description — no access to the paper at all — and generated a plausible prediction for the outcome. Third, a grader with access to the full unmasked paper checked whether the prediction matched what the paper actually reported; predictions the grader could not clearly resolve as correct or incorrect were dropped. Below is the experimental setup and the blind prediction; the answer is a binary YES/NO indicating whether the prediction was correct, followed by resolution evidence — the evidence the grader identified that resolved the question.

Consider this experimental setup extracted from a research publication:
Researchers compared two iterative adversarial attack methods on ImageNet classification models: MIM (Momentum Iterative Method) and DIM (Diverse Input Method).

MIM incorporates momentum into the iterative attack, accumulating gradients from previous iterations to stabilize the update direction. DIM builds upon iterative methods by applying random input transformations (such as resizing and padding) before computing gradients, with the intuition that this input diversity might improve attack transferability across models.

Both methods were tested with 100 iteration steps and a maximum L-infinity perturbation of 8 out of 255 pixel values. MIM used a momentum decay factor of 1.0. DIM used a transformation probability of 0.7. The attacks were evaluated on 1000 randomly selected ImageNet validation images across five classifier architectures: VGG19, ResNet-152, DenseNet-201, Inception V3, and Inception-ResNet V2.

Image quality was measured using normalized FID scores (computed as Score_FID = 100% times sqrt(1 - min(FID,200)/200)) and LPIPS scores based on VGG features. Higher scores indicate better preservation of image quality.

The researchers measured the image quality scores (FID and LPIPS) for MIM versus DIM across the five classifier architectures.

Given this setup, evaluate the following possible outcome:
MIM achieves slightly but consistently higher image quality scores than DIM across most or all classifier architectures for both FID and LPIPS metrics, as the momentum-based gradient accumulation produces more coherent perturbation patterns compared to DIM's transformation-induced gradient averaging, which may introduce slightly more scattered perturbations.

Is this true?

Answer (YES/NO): YES